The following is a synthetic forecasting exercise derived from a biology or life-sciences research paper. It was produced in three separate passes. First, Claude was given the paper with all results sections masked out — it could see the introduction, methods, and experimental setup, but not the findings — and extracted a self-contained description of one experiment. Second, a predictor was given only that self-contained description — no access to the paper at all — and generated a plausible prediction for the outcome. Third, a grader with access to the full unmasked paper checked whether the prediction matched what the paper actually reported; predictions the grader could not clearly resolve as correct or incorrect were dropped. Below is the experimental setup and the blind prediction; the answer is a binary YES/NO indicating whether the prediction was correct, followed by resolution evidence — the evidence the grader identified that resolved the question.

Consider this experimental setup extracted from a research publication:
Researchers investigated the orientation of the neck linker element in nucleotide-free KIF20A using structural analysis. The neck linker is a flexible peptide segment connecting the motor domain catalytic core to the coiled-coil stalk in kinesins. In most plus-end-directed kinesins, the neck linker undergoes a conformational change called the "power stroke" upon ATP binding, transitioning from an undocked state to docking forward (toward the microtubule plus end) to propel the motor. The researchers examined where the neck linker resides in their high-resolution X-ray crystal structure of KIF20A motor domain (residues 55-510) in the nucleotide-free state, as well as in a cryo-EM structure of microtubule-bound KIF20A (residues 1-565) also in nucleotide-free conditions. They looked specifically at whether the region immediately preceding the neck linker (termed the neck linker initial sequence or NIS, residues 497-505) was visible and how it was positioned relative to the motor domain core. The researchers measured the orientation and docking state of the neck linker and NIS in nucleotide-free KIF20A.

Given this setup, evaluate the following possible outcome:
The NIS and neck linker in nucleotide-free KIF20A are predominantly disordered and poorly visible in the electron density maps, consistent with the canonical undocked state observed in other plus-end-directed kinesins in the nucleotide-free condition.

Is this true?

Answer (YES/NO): NO